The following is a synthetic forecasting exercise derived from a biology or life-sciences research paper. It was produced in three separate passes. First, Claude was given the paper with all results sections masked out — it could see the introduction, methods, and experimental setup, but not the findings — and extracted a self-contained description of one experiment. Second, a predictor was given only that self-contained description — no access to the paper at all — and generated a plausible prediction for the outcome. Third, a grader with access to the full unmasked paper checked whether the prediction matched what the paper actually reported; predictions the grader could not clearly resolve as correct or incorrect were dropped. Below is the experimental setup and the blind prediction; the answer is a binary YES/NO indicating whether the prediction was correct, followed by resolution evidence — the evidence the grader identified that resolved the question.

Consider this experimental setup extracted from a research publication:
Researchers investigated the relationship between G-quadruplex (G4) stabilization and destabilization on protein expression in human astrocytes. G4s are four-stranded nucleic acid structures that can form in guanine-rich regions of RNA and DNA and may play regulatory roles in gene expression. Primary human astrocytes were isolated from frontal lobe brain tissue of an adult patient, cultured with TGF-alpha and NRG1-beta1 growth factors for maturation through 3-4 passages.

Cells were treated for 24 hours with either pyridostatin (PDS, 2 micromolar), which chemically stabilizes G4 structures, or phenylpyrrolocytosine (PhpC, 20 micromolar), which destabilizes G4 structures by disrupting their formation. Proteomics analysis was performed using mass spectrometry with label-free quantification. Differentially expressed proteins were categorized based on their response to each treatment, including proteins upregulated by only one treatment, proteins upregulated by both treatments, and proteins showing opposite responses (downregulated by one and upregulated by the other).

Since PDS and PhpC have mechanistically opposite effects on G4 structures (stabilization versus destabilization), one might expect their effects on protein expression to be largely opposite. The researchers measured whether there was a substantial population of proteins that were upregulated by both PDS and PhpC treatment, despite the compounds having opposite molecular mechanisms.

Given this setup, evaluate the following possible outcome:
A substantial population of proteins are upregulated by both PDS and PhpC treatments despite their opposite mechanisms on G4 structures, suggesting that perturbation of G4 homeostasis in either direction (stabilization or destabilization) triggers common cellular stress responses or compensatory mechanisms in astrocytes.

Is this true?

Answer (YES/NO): YES